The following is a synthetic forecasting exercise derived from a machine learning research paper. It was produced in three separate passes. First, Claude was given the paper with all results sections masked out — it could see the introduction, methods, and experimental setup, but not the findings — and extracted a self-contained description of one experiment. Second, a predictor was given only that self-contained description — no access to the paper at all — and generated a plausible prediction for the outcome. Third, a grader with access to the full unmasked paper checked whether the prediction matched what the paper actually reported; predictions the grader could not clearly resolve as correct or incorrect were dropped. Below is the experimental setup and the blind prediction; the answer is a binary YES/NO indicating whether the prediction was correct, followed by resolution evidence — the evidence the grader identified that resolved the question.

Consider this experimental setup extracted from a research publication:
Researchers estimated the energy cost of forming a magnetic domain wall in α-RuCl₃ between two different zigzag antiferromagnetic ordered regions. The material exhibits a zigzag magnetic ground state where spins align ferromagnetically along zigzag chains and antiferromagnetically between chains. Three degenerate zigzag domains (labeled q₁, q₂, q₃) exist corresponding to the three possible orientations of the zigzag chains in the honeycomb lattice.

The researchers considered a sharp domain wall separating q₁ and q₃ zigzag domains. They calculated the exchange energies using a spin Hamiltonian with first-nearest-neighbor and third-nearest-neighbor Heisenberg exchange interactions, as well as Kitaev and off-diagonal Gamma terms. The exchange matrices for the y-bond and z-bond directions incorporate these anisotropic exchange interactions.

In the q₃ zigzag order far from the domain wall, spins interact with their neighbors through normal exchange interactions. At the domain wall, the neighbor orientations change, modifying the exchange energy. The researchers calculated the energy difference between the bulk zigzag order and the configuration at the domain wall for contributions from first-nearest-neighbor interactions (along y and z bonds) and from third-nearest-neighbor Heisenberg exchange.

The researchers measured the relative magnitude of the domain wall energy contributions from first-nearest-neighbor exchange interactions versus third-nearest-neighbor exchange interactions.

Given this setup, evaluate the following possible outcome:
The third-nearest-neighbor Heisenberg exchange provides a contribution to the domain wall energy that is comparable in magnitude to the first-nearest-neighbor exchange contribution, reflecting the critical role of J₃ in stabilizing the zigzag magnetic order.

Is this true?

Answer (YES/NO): NO